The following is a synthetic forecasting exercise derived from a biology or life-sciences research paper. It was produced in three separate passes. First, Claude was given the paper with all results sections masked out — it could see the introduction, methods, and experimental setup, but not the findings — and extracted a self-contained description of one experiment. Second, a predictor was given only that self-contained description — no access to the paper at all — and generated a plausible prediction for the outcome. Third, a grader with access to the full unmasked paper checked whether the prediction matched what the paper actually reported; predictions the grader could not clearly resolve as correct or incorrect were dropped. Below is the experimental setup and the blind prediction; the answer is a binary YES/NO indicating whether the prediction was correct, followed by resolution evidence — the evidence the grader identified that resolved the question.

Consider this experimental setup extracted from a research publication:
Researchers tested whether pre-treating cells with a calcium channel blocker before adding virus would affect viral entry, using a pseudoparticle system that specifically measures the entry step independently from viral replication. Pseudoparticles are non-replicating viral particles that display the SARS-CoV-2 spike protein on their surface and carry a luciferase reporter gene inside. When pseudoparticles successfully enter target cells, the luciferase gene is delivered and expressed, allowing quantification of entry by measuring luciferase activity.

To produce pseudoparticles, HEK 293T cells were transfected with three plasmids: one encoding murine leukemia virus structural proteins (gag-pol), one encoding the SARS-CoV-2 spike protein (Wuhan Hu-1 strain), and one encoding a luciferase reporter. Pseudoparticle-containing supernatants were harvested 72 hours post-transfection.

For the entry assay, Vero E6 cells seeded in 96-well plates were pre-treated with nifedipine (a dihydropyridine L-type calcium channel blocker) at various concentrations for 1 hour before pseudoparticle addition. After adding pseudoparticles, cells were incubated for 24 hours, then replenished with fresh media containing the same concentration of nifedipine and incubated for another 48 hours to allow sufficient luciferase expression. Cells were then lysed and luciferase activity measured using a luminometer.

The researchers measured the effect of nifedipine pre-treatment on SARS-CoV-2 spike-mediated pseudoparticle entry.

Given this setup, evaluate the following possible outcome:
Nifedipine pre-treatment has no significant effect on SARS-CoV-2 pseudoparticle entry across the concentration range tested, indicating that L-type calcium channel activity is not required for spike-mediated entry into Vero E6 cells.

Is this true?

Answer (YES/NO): NO